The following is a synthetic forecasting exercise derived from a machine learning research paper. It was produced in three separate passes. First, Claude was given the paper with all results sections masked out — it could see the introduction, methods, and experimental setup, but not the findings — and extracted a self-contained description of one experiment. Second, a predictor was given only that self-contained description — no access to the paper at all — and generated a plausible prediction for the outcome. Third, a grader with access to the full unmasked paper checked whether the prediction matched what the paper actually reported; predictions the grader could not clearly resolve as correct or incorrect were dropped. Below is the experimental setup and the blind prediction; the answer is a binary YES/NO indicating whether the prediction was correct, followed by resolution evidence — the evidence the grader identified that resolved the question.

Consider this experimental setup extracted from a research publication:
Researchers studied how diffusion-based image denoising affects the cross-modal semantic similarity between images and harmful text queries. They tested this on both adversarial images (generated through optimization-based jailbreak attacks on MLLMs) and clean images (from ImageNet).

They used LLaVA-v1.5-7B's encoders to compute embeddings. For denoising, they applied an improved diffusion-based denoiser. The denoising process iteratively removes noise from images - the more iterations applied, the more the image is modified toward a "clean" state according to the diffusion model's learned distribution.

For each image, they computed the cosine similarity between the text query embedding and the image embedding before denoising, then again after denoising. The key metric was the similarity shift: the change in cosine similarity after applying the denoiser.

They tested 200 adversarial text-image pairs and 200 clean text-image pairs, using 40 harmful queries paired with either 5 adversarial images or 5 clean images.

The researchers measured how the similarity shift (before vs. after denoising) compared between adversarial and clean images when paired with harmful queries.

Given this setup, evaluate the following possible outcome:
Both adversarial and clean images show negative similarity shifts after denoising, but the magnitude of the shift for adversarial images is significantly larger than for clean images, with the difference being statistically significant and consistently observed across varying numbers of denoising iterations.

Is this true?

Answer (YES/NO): NO